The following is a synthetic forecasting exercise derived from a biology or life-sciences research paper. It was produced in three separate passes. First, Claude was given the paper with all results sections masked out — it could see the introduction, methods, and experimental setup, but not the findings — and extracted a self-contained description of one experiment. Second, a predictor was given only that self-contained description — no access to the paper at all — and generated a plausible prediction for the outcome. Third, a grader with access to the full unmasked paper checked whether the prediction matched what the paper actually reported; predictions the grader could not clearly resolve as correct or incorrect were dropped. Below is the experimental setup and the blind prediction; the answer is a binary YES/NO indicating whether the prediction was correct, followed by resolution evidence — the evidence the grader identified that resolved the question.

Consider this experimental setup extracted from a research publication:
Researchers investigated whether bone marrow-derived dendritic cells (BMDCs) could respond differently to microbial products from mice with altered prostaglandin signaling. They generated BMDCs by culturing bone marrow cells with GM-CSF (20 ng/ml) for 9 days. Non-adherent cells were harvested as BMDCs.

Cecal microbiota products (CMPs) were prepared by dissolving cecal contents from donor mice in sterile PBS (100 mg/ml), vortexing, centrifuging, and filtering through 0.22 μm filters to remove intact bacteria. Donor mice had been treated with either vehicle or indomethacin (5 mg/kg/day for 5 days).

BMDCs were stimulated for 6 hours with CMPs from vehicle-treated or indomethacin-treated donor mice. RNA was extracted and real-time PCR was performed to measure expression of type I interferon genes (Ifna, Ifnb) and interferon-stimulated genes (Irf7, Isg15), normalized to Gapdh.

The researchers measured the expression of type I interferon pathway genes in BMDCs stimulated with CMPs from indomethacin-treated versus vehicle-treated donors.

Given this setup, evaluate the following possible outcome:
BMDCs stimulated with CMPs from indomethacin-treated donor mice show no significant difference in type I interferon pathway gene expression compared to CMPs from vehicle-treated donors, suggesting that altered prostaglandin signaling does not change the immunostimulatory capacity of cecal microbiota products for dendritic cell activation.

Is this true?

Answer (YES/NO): NO